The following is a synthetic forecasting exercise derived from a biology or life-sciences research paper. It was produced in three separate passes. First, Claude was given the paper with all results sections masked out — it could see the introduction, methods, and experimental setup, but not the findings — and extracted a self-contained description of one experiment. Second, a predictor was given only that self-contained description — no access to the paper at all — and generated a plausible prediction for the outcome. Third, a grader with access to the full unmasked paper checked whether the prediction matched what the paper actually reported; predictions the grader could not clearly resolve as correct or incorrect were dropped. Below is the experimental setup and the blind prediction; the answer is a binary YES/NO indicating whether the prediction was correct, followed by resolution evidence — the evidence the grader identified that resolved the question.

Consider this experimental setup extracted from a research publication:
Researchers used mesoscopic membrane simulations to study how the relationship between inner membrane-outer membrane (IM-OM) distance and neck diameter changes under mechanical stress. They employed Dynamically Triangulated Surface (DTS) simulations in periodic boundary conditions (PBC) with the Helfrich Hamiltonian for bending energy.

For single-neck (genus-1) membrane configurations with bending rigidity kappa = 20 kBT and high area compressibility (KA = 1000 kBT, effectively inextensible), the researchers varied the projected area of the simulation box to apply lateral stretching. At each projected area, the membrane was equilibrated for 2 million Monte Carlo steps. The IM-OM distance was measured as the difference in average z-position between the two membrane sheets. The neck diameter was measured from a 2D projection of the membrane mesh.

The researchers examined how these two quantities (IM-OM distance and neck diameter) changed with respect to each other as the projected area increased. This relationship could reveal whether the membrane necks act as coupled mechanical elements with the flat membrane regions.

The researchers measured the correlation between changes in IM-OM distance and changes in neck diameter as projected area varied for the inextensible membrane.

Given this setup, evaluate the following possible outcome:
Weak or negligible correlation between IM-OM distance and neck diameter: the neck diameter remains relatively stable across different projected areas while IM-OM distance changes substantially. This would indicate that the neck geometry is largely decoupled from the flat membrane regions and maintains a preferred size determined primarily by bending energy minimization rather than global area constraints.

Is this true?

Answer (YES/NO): NO